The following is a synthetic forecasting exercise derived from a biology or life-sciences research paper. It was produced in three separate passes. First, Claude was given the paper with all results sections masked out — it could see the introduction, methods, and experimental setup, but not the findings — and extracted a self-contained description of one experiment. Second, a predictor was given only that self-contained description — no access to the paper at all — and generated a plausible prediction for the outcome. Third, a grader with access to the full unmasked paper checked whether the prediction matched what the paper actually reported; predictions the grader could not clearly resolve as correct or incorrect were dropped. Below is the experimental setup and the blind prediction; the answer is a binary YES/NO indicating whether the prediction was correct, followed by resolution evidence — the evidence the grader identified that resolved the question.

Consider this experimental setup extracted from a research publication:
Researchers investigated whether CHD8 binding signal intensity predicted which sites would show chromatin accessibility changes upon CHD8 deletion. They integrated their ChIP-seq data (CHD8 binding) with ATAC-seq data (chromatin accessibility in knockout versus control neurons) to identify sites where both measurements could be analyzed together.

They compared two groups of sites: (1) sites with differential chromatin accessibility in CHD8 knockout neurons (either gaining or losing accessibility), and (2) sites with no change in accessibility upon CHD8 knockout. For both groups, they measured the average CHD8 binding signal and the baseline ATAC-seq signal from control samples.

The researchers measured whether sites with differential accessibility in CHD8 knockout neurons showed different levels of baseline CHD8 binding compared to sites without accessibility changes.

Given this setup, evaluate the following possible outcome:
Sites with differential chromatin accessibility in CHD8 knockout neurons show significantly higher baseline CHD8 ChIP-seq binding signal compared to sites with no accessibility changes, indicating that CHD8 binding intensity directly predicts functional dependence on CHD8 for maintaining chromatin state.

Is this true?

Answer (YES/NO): YES